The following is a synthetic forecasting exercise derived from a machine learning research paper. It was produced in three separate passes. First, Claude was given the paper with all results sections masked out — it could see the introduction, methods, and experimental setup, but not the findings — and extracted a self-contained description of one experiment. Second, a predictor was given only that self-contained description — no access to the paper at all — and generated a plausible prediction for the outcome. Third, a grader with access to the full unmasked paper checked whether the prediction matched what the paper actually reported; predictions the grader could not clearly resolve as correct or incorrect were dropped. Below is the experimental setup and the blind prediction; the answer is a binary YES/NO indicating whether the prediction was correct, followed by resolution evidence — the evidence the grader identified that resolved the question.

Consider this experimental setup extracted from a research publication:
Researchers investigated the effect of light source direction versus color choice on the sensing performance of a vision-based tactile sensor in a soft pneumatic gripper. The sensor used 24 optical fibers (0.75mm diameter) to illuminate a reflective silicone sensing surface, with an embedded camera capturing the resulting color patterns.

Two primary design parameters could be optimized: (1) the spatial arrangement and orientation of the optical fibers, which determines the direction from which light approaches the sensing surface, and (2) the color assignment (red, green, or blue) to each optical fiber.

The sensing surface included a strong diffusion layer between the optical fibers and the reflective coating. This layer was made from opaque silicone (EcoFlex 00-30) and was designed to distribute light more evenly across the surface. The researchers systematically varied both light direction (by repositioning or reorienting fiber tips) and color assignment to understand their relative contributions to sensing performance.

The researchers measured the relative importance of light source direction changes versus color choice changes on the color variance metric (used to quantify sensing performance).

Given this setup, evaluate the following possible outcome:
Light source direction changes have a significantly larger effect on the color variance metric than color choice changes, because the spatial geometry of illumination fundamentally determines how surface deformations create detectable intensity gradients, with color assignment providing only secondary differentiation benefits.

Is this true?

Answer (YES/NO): NO